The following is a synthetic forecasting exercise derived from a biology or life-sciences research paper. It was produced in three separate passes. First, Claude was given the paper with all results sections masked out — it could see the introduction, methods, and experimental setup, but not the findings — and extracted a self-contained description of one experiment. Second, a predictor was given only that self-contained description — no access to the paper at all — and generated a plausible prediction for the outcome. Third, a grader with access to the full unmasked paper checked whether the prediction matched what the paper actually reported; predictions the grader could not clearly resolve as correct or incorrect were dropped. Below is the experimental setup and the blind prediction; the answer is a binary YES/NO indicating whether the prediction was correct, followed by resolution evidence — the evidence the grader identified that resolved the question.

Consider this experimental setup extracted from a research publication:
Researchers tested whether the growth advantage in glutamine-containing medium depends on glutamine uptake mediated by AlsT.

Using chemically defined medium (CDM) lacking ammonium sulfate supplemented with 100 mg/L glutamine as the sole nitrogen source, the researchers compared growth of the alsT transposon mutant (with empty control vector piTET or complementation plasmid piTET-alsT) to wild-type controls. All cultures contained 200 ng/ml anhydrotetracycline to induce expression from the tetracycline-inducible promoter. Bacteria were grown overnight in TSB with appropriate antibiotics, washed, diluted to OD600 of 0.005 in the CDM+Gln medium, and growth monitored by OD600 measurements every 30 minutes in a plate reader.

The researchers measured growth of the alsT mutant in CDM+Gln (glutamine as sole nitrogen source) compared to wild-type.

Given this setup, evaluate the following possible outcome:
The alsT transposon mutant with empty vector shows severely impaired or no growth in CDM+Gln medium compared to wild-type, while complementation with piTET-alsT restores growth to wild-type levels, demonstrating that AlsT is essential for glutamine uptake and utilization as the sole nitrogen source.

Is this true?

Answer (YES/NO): NO